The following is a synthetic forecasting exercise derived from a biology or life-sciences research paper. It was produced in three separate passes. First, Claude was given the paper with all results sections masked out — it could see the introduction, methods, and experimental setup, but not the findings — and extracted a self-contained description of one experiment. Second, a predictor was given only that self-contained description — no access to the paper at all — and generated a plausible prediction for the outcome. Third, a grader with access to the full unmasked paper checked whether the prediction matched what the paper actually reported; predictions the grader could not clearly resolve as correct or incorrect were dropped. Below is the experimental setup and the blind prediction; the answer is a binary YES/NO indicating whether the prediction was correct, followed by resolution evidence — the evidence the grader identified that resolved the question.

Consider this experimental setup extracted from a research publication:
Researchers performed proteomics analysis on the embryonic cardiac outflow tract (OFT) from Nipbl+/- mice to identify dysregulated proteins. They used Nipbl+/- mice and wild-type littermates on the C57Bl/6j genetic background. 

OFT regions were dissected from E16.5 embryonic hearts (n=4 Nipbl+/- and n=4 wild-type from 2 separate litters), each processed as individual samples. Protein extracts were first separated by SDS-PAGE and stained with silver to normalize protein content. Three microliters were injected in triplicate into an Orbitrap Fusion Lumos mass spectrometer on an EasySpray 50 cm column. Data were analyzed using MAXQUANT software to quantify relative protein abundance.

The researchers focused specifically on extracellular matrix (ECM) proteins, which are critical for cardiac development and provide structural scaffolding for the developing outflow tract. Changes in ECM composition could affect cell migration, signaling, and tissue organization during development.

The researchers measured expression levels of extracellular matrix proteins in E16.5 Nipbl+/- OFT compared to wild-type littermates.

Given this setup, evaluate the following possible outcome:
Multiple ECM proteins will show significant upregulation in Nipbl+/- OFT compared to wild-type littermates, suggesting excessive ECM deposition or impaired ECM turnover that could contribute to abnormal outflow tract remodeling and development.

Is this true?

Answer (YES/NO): NO